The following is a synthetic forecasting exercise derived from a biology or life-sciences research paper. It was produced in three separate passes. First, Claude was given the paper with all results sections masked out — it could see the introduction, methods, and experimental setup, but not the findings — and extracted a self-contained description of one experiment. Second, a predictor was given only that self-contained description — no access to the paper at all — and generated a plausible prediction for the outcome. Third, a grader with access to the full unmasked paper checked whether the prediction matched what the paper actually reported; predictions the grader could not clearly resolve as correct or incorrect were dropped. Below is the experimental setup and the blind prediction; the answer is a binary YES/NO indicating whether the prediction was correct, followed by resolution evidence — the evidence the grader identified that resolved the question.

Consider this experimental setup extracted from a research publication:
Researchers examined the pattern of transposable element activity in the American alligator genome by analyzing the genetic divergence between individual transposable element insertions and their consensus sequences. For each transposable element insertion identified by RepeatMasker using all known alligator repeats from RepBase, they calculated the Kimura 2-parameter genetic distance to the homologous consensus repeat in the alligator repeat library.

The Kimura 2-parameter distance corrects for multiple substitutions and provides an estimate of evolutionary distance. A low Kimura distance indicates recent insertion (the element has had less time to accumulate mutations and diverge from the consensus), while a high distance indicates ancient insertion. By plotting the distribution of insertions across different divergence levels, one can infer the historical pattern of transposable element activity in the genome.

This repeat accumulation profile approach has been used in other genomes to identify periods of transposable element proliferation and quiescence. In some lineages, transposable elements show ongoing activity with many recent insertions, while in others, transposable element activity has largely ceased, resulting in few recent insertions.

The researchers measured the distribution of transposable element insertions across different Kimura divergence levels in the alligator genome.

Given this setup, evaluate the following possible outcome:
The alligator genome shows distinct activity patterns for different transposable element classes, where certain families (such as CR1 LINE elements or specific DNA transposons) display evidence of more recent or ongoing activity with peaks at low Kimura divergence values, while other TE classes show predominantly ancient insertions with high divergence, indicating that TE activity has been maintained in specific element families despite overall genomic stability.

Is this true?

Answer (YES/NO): NO